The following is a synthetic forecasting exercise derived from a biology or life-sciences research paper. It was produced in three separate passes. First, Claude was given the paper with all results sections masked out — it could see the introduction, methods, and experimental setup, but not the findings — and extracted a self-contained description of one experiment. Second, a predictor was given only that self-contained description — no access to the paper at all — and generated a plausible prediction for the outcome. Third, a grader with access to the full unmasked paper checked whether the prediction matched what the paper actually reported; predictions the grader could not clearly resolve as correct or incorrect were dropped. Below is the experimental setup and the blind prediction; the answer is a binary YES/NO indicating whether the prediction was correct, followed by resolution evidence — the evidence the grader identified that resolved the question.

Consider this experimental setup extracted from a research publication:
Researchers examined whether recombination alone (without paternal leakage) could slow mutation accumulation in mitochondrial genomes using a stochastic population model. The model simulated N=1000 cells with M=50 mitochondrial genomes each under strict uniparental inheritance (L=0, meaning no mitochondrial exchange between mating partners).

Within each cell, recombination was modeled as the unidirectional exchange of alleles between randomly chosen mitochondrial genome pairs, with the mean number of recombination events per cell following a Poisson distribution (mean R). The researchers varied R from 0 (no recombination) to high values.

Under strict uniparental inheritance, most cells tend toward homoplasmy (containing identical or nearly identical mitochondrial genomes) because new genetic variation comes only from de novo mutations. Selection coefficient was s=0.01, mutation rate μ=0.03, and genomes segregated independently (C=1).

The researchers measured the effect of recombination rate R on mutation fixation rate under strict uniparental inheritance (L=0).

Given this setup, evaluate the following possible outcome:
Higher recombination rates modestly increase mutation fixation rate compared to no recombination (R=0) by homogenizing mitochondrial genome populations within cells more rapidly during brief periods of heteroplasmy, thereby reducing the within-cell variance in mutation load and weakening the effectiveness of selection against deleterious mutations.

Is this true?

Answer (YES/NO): NO